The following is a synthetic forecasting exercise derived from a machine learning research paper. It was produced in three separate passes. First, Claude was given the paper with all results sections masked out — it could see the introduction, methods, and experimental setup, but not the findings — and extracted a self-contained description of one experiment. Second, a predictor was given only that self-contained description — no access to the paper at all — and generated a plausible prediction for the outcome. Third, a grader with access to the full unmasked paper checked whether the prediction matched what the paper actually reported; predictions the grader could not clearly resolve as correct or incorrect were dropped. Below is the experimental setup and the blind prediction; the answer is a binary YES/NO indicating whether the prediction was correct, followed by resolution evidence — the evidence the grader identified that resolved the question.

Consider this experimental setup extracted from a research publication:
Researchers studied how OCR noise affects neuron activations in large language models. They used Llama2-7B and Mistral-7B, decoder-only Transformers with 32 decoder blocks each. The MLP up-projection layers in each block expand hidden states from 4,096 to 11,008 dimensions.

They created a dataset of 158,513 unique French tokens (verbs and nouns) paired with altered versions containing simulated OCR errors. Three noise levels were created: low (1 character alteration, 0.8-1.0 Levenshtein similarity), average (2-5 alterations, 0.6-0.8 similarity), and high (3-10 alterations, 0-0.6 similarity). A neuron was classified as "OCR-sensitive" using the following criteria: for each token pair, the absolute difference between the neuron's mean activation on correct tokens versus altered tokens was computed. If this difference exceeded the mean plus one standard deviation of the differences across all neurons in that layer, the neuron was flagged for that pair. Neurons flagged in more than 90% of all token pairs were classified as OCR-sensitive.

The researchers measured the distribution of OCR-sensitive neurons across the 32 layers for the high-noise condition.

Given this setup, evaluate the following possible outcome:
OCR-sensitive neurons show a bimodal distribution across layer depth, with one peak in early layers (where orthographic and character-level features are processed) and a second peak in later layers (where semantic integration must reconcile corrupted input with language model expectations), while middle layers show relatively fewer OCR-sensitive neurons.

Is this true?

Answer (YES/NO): NO